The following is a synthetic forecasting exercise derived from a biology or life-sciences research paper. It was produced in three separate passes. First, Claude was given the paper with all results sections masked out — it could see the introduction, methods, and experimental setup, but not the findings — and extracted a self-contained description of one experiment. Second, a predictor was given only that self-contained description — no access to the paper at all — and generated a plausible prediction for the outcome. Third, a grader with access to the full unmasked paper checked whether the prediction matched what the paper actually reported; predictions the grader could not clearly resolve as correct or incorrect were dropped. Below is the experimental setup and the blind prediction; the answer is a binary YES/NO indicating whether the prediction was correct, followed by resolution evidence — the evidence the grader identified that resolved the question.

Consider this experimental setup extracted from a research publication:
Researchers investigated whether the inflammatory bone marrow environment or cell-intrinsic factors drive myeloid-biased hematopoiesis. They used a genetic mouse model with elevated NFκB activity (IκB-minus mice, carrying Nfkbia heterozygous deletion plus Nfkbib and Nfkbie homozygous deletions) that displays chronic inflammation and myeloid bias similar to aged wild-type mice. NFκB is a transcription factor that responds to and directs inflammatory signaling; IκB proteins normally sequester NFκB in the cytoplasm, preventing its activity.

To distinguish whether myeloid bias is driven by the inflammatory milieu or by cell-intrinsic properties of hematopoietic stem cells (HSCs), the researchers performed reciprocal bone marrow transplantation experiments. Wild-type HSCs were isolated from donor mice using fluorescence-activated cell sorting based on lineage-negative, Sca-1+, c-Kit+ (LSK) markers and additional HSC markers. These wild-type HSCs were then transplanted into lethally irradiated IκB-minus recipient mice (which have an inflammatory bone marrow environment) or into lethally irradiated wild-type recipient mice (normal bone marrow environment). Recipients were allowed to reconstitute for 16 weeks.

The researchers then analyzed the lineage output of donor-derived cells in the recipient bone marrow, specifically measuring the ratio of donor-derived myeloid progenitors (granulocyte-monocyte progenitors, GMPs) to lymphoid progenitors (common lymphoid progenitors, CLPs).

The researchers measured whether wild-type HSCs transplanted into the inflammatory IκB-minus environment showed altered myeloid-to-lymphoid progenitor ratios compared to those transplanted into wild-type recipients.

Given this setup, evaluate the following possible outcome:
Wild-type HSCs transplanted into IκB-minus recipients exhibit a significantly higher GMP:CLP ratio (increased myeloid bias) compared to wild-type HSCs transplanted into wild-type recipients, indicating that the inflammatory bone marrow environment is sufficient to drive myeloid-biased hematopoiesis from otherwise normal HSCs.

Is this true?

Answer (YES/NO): YES